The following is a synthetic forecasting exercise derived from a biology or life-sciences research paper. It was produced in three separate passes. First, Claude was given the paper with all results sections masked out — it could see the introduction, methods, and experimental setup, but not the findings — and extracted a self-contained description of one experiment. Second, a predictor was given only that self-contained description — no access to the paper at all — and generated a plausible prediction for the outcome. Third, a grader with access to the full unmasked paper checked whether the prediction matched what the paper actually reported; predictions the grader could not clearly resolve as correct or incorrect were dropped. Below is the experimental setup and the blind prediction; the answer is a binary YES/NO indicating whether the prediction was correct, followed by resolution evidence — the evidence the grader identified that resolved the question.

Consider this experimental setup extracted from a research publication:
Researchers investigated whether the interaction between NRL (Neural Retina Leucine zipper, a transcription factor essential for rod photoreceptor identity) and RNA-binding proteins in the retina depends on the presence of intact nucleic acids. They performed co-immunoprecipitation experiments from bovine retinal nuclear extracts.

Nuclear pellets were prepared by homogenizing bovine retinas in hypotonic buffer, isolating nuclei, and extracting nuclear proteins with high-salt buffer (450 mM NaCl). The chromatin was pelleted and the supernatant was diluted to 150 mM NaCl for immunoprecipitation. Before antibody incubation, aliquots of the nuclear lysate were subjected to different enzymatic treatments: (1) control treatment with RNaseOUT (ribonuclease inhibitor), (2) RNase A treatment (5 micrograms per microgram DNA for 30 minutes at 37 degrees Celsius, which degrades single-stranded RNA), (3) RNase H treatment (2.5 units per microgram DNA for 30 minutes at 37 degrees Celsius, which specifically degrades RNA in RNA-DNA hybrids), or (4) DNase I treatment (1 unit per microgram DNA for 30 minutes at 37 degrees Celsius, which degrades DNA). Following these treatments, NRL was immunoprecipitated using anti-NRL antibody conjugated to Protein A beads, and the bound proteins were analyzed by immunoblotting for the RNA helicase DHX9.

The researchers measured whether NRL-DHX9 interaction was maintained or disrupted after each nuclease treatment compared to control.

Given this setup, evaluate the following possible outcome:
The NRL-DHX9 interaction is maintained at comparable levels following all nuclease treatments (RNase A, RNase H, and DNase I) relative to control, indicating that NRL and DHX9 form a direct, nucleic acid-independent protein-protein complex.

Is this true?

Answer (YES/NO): NO